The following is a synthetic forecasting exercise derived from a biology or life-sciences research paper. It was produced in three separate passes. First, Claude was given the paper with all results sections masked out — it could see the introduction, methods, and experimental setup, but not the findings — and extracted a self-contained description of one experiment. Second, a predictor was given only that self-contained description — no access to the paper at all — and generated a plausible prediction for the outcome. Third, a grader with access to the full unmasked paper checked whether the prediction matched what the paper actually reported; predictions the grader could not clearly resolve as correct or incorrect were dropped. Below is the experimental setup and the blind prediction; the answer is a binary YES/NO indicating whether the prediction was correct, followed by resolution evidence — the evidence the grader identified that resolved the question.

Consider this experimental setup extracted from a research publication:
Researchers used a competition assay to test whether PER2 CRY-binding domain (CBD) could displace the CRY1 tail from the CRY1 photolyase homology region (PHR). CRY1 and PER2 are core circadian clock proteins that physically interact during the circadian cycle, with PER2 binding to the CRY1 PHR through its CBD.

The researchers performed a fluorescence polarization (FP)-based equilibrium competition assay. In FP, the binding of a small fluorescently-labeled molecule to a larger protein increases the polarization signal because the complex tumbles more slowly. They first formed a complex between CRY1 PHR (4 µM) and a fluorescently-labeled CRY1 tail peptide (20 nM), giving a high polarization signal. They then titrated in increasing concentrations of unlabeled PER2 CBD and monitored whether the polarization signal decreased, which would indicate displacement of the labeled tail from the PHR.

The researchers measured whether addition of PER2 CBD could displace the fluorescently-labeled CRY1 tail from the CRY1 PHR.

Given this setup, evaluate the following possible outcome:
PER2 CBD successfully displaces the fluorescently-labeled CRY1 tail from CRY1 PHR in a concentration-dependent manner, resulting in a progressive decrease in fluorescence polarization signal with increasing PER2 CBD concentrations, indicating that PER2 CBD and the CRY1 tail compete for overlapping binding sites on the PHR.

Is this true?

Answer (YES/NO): YES